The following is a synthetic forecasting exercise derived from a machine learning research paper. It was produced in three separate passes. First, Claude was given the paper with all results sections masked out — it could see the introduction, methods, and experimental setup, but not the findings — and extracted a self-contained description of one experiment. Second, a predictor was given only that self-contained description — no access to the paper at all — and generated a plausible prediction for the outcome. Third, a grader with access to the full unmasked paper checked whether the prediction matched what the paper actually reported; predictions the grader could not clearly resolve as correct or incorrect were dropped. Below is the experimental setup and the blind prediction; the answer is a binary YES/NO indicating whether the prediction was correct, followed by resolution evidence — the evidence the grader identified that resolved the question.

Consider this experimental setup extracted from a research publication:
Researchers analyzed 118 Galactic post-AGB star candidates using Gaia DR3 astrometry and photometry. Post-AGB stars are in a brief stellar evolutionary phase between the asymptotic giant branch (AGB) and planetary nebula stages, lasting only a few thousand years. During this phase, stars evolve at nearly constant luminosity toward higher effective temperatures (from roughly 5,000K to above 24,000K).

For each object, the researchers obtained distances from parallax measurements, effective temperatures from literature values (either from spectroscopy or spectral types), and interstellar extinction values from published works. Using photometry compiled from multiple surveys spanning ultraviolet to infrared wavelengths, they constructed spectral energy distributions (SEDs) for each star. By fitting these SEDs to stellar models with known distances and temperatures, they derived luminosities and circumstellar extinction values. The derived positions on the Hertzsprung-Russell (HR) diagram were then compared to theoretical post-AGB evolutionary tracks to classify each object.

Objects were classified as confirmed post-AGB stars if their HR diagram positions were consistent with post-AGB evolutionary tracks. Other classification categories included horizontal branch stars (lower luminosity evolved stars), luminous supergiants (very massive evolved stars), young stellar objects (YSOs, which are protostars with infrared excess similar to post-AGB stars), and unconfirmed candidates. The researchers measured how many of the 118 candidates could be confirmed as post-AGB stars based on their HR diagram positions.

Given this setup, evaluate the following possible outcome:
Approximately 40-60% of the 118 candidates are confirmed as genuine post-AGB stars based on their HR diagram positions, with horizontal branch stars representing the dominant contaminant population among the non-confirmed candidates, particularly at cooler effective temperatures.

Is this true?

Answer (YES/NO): NO